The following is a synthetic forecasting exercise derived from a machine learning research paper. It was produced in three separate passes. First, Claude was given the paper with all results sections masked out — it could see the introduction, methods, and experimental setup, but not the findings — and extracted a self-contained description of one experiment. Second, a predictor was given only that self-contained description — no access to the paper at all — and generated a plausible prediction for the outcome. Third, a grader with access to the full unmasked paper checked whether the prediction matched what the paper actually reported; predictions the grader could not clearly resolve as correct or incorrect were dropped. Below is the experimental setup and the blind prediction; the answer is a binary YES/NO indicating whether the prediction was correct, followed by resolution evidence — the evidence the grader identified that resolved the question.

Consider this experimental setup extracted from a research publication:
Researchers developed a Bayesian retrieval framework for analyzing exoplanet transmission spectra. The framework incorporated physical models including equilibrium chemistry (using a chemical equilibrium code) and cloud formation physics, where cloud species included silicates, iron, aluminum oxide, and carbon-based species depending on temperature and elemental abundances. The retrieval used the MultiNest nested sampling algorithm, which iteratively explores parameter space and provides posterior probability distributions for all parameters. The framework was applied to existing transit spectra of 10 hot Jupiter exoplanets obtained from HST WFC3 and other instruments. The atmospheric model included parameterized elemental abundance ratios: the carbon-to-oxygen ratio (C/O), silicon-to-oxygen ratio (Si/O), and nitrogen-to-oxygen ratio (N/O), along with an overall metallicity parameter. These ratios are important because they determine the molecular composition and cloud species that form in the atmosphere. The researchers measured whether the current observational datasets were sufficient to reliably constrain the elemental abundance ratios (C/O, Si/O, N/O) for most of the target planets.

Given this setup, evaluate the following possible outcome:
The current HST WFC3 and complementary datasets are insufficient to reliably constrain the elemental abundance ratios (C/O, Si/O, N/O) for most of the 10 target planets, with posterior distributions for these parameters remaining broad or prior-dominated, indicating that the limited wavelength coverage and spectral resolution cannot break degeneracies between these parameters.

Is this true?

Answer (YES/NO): YES